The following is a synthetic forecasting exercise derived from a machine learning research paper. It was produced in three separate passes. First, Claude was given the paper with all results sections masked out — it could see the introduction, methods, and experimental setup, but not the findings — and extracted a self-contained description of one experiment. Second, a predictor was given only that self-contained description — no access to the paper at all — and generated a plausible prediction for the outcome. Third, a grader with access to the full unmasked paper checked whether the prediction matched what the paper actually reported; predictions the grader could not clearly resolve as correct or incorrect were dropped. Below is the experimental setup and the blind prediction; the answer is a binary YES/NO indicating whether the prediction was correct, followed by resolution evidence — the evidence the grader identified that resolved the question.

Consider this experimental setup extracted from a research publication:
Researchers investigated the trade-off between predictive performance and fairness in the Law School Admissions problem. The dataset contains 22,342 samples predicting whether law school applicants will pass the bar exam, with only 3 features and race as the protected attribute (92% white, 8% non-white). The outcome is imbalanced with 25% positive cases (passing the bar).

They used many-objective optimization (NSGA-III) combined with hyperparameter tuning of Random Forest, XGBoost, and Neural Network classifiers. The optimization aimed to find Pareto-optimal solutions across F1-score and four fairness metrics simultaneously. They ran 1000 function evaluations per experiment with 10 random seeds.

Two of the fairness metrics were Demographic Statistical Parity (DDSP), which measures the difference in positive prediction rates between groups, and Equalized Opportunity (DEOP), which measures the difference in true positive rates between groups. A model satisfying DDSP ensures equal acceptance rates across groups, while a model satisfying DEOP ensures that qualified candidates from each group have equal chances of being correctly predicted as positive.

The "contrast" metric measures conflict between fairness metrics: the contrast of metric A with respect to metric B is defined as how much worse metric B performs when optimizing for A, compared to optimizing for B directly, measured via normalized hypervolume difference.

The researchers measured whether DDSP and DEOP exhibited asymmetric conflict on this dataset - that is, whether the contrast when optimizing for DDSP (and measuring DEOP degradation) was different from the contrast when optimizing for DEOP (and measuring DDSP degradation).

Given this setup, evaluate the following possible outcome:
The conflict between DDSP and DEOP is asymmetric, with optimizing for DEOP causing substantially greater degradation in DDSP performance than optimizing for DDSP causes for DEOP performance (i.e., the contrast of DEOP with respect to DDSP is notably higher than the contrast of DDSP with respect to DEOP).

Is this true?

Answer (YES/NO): NO